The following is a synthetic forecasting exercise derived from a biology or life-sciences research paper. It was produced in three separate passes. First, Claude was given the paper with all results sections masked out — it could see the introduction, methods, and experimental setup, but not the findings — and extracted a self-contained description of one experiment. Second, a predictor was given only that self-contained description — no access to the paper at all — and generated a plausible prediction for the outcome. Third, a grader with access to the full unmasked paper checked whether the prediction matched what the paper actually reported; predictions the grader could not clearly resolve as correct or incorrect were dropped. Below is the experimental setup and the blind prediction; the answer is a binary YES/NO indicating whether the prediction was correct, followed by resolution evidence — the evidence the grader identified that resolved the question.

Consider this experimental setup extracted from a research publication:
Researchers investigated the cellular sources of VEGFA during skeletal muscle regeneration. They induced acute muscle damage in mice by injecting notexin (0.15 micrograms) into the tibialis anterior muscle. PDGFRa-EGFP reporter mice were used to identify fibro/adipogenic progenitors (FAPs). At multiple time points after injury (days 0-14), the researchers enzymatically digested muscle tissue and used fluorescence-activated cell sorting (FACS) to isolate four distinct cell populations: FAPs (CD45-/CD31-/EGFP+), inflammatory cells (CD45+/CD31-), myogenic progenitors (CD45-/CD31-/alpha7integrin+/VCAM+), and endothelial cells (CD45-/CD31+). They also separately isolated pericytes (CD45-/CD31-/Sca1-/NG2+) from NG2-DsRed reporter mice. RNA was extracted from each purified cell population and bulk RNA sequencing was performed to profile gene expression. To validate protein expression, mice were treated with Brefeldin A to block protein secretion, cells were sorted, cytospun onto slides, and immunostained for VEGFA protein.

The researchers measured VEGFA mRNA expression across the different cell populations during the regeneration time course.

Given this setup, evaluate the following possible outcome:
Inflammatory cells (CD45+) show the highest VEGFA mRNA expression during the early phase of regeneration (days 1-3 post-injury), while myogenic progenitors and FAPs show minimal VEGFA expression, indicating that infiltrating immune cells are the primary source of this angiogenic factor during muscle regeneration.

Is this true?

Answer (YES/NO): NO